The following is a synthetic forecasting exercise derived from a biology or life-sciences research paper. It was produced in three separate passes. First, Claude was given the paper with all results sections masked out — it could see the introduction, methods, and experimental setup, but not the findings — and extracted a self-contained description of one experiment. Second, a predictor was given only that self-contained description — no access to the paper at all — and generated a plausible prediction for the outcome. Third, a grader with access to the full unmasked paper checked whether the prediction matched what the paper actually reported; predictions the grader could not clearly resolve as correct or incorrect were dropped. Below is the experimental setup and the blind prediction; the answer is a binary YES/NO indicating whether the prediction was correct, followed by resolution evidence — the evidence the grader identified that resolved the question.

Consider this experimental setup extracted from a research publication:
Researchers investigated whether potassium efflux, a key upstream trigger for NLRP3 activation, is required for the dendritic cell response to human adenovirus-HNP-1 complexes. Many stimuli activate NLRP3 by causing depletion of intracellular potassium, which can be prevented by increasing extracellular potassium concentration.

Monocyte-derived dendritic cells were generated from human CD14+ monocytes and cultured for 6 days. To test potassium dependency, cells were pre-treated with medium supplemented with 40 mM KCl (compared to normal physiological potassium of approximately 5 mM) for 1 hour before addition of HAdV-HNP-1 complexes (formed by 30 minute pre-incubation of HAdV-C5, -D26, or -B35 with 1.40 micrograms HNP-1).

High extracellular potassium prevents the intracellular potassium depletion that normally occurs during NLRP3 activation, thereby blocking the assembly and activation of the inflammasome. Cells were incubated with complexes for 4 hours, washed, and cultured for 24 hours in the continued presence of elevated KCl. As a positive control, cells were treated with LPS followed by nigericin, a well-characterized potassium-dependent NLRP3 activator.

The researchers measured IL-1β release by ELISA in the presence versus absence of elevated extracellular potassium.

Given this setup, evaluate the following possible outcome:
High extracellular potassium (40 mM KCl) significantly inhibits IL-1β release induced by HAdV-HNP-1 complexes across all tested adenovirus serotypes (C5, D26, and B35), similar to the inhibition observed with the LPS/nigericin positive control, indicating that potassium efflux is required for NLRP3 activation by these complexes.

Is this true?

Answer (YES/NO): NO